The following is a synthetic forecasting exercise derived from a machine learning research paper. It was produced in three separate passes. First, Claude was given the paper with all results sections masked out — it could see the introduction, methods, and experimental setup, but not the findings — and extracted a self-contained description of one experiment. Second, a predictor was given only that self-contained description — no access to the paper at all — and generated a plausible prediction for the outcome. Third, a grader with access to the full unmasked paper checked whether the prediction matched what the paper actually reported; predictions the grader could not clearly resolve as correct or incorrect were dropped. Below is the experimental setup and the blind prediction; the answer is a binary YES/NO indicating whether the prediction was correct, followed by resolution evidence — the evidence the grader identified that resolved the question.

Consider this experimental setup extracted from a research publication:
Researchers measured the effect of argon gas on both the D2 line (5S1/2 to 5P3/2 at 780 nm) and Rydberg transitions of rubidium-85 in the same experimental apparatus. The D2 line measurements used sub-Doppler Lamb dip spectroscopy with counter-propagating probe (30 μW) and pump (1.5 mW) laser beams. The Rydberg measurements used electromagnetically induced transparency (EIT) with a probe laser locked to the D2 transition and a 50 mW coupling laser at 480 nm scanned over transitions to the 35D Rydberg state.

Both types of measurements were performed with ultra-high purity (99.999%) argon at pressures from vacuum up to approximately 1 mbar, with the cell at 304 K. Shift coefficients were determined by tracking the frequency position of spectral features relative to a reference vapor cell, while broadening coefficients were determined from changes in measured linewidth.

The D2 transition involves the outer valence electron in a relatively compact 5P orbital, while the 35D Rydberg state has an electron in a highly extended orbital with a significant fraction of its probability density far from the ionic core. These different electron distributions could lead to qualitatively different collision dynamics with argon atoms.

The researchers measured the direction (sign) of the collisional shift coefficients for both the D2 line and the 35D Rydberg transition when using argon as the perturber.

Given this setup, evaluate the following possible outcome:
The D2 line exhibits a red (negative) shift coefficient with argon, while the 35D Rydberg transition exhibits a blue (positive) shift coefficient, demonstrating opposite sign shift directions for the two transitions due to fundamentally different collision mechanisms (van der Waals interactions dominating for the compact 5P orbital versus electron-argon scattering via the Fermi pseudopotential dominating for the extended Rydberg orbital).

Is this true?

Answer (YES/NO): NO